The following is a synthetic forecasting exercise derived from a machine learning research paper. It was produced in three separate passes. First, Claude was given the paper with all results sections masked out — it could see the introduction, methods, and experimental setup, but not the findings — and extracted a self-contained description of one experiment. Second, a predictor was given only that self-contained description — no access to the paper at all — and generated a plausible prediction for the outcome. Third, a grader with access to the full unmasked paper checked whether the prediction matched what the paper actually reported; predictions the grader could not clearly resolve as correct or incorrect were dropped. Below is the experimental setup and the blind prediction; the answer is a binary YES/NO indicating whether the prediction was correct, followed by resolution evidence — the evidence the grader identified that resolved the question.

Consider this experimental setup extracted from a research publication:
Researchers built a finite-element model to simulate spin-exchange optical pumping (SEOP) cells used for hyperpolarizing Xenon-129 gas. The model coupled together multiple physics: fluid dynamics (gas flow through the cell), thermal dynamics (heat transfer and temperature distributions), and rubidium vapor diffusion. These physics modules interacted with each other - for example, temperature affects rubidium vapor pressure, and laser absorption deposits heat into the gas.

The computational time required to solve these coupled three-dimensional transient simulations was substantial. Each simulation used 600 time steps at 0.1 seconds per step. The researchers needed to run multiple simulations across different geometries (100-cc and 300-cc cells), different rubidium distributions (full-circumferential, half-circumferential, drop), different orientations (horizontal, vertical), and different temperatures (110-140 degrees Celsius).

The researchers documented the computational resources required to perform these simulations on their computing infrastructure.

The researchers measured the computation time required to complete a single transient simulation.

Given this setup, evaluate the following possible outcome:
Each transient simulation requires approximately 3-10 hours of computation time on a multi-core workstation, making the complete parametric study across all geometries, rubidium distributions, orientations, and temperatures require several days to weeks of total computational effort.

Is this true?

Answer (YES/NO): NO